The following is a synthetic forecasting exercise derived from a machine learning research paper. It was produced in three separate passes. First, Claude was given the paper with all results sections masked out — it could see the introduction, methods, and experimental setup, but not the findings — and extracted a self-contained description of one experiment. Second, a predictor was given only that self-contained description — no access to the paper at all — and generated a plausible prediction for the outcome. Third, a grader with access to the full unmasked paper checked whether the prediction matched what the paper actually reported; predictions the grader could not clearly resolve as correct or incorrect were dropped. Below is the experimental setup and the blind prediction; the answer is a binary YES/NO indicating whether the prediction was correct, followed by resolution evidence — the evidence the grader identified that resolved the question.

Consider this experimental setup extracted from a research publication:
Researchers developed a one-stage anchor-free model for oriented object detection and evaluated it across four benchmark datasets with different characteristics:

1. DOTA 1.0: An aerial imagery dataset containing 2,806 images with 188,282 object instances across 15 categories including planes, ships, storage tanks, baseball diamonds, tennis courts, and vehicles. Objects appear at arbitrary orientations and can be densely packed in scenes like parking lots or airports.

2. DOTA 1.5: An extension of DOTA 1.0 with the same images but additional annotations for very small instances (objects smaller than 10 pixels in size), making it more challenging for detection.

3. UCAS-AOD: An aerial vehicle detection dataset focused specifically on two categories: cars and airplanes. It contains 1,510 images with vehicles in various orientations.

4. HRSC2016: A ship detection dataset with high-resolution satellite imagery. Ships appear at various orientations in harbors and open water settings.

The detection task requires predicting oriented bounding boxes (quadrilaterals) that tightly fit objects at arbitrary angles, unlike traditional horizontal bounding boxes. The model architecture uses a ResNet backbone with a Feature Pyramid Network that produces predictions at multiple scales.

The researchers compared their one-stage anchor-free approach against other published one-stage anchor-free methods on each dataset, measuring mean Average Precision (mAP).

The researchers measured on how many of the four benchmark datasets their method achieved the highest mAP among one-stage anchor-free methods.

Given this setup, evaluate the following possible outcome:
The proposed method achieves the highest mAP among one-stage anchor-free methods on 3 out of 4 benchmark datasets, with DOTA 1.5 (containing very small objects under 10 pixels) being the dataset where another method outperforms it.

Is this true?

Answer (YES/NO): NO